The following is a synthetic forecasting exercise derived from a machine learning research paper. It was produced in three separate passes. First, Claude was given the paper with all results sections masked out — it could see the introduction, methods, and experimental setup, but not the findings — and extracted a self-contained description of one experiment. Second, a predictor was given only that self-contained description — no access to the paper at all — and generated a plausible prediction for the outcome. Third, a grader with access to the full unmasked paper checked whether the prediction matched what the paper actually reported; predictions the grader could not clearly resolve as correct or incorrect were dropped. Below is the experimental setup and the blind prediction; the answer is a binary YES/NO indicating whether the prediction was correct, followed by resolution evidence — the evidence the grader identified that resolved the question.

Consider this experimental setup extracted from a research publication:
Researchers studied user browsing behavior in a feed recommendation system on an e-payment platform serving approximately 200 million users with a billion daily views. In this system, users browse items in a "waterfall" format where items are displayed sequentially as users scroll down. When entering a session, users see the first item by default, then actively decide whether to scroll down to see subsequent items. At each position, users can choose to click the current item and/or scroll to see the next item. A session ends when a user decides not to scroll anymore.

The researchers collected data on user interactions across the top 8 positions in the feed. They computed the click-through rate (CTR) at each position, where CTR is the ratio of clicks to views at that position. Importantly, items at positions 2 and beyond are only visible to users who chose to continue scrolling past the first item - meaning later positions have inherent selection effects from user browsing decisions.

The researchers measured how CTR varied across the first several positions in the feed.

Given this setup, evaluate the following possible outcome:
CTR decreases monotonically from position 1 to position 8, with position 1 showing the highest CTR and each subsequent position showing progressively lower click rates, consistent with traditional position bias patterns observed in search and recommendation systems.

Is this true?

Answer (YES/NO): NO